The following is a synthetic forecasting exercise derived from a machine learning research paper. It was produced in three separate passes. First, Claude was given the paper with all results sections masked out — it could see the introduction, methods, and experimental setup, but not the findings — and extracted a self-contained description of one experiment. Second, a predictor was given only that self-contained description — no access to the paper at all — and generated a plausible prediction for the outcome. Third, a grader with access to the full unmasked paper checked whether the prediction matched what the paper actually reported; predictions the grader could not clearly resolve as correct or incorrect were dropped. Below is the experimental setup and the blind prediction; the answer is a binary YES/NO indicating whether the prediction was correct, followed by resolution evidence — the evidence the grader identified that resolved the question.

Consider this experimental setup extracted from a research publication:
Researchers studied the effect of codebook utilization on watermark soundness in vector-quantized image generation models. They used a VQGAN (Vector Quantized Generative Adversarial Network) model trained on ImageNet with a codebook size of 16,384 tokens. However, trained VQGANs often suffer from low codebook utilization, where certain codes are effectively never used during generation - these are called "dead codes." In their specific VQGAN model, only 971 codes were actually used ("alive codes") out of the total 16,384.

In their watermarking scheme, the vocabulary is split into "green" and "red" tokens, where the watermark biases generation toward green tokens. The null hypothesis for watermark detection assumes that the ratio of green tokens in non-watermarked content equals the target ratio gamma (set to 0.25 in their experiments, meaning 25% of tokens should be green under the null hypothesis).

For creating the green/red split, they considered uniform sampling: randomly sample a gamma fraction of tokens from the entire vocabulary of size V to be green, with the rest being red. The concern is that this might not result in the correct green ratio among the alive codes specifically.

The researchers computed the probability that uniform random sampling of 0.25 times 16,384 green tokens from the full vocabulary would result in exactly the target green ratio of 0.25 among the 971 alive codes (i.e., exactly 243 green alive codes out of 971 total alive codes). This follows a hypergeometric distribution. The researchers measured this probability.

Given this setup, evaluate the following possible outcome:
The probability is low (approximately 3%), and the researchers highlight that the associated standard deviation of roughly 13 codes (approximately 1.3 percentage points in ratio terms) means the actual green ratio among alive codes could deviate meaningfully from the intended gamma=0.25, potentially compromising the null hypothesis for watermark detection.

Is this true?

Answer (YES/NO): NO